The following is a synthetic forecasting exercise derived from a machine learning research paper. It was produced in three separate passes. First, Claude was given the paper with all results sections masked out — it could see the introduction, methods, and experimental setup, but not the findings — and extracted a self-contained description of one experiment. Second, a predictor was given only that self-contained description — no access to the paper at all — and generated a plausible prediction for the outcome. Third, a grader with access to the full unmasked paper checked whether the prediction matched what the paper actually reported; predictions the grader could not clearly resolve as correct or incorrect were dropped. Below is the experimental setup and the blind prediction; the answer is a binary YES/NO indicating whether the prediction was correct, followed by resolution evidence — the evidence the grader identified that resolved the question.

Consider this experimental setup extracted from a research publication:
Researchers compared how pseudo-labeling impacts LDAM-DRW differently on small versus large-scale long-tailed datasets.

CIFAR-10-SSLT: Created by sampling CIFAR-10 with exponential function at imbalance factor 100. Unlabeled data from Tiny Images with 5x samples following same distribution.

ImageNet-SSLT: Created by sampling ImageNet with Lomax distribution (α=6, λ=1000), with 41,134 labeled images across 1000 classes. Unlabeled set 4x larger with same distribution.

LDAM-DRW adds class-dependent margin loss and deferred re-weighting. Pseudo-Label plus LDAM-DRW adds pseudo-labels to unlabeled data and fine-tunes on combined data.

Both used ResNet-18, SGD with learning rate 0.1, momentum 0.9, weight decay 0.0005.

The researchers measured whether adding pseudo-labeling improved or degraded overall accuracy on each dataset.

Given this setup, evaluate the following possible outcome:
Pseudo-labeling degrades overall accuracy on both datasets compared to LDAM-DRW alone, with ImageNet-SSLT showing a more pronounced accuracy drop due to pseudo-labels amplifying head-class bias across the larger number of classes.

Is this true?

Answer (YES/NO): NO